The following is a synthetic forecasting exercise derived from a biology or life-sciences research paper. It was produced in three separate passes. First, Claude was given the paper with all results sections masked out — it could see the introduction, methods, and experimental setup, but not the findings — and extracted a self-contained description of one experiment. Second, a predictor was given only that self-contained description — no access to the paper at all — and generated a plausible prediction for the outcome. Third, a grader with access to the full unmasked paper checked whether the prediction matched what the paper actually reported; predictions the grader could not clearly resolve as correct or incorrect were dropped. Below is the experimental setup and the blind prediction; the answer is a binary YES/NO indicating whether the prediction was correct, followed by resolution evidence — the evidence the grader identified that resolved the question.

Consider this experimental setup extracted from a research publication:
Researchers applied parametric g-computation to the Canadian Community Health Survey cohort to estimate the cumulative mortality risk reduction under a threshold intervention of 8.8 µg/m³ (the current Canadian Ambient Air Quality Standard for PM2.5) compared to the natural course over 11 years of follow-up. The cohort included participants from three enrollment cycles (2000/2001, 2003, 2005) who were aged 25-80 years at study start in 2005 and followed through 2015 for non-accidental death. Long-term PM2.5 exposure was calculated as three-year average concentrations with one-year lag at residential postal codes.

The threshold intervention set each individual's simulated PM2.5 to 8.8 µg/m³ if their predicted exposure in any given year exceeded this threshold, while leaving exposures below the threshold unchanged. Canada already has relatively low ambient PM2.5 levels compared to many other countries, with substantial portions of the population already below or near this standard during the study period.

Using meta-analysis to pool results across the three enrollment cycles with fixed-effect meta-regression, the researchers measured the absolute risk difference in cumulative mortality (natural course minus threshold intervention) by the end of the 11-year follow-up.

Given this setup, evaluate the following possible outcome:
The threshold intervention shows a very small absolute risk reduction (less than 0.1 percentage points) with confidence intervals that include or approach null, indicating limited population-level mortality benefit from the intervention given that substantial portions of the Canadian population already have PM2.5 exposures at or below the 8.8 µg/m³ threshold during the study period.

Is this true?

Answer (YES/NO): NO